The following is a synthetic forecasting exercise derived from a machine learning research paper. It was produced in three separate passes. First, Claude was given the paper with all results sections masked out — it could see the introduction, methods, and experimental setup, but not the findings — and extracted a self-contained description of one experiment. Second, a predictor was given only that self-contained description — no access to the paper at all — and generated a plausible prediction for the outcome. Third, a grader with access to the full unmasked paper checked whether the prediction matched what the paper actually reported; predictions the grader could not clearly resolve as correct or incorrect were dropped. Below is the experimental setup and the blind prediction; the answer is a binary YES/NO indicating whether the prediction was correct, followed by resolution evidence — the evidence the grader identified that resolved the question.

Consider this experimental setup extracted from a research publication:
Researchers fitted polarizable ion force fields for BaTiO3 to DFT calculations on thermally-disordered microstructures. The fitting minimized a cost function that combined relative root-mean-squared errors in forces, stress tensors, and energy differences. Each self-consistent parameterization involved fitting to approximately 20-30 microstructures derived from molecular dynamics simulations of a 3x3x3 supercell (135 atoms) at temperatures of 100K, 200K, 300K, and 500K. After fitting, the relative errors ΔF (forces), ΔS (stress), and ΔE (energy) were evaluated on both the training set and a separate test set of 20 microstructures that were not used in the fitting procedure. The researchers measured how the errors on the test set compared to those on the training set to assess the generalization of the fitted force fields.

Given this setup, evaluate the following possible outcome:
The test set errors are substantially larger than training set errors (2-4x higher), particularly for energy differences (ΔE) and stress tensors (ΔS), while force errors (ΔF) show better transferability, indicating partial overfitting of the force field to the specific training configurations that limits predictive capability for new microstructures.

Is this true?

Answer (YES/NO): NO